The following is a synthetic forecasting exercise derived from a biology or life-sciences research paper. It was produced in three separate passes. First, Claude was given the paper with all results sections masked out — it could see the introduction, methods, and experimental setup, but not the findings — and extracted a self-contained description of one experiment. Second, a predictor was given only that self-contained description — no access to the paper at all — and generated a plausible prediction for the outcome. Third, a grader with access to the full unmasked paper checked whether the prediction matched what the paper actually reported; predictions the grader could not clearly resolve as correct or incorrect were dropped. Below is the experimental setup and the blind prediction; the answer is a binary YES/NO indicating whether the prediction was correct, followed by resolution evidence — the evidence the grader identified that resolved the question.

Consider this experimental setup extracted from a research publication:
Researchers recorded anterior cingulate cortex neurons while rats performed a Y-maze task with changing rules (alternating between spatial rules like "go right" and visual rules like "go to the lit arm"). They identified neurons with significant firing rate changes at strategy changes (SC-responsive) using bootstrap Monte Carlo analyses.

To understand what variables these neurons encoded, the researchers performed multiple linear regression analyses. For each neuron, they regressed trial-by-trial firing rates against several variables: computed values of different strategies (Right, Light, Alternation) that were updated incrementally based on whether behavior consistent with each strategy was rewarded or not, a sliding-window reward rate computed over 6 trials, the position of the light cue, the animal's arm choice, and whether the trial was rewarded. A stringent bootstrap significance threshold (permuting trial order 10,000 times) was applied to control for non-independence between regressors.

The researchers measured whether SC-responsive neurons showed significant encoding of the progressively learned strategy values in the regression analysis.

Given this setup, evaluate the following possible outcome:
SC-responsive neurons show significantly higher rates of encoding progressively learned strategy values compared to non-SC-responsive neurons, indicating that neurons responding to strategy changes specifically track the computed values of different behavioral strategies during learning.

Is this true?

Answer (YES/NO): NO